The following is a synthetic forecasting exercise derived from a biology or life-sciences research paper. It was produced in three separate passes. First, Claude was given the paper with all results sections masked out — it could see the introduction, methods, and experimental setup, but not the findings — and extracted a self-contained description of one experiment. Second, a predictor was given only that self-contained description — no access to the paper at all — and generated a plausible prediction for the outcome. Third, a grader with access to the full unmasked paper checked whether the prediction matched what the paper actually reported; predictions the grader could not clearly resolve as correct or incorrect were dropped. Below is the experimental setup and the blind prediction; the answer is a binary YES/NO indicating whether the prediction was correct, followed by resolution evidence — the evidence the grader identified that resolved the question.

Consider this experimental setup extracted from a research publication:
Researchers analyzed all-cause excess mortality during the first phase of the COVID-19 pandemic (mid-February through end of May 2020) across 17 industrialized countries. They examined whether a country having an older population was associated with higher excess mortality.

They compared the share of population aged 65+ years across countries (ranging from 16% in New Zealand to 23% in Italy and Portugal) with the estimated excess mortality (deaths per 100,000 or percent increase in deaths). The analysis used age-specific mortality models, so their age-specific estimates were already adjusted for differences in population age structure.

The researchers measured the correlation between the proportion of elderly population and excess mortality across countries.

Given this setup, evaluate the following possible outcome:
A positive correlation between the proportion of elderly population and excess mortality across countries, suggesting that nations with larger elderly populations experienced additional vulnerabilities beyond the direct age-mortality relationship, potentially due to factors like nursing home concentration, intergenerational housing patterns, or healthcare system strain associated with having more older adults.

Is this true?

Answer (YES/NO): NO